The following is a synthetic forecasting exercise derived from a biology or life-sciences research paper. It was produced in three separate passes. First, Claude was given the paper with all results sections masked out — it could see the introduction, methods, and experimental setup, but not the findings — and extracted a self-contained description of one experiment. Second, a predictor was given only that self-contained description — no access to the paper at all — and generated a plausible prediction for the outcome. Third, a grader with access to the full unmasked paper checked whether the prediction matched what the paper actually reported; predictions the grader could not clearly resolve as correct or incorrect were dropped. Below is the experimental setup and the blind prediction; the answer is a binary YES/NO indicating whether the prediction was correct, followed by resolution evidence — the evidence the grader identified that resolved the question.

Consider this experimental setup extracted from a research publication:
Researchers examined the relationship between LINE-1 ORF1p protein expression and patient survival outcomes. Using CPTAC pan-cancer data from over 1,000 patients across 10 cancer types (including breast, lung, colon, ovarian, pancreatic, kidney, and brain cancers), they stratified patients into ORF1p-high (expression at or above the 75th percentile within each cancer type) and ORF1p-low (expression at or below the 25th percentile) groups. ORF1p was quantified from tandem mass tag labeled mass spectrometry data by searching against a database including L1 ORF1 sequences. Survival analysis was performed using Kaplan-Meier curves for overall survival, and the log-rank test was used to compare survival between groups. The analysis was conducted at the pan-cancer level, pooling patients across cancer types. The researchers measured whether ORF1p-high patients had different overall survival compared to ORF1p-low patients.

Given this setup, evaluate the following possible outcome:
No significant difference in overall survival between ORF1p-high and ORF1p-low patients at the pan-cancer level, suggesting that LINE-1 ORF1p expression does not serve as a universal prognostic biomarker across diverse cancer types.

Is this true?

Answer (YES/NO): NO